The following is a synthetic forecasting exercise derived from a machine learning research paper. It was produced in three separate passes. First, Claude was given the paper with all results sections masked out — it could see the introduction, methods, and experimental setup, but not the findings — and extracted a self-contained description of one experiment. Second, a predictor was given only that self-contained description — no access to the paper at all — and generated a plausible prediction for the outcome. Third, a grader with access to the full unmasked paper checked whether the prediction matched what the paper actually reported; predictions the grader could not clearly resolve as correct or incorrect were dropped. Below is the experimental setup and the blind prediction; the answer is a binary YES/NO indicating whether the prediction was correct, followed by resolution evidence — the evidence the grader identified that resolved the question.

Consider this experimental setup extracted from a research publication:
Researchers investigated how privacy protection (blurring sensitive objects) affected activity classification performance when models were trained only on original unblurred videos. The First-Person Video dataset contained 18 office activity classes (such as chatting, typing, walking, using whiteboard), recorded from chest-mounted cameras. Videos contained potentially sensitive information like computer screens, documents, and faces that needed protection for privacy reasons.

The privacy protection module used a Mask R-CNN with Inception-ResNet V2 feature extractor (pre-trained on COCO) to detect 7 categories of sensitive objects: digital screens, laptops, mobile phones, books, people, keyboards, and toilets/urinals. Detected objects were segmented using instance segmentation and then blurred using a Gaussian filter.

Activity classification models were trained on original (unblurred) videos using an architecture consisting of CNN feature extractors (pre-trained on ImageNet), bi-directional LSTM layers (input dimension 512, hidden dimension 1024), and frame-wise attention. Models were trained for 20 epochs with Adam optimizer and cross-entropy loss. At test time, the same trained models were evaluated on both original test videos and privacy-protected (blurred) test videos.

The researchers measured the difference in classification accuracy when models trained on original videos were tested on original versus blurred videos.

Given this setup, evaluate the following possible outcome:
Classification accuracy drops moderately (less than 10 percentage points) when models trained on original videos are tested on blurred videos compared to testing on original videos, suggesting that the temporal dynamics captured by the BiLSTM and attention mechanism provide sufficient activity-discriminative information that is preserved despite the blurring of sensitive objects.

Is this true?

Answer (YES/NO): NO